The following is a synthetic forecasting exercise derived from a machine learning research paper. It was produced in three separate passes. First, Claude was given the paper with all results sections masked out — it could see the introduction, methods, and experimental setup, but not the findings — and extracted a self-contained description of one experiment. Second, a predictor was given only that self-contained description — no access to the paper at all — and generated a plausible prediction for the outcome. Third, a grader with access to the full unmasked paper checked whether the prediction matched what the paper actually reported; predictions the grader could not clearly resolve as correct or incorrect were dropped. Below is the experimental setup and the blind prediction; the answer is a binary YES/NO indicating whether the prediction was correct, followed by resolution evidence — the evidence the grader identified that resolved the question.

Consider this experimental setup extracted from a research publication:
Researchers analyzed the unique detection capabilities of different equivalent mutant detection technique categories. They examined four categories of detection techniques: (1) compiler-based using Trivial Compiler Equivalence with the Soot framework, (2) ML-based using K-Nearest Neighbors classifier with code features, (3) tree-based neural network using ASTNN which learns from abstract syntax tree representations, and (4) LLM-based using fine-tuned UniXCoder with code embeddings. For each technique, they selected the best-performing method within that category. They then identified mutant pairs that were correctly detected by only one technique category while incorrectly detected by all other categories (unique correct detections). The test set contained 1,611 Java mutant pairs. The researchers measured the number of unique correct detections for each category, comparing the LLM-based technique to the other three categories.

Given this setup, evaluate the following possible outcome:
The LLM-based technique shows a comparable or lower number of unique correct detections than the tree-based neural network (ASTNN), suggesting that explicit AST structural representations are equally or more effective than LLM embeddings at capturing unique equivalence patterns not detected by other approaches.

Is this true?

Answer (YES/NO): NO